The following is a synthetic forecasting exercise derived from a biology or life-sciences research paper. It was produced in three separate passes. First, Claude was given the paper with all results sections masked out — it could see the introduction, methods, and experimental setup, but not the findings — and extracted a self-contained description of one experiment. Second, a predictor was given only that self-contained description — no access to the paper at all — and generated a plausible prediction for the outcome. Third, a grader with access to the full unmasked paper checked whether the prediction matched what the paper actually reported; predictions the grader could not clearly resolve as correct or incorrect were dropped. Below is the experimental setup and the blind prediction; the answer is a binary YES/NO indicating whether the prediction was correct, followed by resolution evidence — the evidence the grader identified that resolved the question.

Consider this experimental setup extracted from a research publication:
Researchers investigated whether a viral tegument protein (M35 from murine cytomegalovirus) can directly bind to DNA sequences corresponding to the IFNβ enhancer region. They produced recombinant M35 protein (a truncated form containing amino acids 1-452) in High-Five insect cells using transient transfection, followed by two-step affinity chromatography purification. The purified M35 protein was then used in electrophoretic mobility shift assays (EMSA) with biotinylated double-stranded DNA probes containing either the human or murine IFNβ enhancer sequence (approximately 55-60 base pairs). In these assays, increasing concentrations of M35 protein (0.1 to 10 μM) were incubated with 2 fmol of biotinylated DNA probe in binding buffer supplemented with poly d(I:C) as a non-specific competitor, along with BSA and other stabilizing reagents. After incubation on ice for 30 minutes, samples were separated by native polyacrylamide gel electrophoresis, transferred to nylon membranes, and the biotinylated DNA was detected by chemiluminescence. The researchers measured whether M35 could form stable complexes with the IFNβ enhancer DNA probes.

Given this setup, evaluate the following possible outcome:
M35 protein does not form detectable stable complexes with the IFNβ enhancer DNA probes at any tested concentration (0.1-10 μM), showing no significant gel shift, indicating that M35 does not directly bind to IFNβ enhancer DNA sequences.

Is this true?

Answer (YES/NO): NO